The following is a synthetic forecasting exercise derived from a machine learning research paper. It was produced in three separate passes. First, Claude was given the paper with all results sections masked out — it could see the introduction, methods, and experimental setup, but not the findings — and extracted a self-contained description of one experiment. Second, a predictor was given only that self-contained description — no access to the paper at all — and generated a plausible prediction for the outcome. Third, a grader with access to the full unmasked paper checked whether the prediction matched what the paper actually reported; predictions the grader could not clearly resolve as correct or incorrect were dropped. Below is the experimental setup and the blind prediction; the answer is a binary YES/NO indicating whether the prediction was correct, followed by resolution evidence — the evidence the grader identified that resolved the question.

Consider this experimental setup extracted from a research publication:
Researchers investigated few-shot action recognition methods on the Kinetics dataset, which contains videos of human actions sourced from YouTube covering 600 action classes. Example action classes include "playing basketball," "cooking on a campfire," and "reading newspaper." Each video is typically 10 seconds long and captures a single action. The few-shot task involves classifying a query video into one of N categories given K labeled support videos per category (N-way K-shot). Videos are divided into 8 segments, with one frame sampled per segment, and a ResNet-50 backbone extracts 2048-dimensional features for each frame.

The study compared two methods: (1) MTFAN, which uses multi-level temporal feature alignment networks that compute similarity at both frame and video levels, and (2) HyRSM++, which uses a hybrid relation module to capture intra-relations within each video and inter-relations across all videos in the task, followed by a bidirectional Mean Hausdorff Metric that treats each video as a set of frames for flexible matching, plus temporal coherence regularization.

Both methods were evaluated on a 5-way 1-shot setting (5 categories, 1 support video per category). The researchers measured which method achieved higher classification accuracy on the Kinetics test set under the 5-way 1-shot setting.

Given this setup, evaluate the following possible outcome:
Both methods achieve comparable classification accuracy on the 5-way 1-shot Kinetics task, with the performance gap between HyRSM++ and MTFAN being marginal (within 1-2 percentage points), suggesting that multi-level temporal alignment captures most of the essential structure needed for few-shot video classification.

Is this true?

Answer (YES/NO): YES